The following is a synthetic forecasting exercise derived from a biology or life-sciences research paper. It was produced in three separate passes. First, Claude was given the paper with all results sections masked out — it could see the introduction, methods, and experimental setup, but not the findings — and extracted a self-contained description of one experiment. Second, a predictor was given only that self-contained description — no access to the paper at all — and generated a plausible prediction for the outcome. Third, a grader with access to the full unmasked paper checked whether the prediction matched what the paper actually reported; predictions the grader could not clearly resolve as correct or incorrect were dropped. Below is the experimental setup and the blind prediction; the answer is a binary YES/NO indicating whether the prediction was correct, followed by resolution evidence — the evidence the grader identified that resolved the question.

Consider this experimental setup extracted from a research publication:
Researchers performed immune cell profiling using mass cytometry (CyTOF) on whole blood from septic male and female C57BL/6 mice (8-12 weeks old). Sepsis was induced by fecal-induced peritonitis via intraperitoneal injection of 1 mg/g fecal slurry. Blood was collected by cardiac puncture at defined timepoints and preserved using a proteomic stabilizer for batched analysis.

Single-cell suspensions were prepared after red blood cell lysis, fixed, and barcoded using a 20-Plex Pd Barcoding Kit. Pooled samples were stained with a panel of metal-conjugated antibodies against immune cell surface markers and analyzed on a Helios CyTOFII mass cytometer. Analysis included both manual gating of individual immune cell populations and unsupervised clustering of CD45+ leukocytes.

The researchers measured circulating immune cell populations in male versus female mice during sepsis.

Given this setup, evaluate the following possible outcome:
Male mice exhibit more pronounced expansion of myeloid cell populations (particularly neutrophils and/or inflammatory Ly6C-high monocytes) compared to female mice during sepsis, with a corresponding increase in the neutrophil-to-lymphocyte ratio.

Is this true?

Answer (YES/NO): NO